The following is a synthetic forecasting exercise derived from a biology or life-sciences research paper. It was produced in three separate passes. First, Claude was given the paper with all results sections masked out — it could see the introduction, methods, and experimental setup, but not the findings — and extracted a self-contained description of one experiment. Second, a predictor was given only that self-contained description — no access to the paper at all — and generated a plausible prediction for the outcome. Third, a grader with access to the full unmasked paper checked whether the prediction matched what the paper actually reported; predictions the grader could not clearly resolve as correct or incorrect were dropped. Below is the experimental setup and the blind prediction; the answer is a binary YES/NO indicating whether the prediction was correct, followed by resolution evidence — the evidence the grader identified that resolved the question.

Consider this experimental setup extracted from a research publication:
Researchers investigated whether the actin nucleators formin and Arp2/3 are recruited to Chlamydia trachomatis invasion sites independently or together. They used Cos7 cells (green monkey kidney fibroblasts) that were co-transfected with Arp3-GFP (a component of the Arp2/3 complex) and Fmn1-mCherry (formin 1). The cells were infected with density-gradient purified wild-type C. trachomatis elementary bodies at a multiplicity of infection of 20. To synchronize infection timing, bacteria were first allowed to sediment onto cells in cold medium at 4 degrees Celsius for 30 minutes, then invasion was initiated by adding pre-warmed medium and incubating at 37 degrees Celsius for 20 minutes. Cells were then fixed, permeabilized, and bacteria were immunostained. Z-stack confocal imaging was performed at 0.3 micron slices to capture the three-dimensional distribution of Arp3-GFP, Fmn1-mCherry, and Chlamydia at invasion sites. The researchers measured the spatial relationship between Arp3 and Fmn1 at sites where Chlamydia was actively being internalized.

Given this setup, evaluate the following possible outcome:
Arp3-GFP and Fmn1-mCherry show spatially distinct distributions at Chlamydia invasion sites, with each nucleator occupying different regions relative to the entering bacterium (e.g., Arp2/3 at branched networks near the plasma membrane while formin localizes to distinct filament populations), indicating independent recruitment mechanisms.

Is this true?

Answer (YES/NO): NO